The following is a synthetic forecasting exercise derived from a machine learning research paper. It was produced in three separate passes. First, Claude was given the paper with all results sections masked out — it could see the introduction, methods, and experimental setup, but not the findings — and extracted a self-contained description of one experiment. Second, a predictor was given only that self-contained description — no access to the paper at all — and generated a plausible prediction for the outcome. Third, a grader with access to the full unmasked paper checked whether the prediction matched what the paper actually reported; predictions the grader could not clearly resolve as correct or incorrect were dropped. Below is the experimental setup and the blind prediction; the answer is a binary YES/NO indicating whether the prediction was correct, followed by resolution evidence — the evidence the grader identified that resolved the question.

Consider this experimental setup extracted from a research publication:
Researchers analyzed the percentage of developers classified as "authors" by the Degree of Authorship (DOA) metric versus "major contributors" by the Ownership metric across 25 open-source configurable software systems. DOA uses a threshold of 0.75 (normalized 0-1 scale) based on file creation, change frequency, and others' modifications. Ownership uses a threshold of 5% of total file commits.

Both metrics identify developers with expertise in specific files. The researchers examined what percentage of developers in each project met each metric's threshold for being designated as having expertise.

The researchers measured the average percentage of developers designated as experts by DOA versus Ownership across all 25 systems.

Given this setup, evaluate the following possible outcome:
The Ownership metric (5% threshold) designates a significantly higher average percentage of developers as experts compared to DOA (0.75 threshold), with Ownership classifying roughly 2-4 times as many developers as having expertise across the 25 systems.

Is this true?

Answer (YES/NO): NO